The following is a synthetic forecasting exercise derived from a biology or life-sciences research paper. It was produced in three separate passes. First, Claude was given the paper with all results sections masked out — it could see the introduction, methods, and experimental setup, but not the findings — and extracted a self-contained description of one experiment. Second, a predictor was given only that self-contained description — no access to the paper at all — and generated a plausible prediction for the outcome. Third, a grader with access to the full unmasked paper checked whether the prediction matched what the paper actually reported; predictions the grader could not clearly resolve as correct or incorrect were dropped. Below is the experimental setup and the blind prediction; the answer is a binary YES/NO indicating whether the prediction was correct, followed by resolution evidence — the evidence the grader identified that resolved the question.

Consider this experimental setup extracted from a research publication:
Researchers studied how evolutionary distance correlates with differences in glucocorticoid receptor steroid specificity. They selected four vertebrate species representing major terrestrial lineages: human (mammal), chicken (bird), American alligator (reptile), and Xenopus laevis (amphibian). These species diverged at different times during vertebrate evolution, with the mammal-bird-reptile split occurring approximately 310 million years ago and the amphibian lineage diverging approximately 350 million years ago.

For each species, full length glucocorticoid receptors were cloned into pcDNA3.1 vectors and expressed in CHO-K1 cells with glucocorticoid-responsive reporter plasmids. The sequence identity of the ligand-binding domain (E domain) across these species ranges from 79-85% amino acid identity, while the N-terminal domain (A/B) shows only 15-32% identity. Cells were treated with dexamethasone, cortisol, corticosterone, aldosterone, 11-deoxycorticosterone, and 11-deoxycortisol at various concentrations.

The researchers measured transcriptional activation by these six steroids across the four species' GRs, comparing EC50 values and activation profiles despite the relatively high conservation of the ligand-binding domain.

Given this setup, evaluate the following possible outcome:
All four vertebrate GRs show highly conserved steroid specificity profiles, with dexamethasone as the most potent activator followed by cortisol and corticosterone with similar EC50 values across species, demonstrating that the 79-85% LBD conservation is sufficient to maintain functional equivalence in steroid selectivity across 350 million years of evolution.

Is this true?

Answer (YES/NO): NO